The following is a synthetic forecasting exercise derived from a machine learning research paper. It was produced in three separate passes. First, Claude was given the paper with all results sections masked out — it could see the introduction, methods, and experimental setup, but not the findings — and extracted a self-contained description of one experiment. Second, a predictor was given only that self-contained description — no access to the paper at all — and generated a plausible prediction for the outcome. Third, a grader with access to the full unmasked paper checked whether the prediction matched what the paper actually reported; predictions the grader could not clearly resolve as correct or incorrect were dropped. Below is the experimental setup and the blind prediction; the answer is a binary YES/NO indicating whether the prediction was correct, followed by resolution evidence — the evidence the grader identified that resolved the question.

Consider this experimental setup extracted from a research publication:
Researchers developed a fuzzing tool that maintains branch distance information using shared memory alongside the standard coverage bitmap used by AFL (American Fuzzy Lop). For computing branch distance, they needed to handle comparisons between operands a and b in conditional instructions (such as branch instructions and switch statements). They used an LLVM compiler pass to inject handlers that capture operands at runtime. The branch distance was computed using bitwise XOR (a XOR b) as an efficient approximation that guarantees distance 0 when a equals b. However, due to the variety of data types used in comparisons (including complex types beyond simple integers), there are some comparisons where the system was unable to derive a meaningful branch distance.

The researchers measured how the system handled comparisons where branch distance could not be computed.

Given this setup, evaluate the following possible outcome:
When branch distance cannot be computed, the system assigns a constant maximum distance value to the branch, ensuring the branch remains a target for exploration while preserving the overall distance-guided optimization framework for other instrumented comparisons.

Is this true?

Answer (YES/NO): NO